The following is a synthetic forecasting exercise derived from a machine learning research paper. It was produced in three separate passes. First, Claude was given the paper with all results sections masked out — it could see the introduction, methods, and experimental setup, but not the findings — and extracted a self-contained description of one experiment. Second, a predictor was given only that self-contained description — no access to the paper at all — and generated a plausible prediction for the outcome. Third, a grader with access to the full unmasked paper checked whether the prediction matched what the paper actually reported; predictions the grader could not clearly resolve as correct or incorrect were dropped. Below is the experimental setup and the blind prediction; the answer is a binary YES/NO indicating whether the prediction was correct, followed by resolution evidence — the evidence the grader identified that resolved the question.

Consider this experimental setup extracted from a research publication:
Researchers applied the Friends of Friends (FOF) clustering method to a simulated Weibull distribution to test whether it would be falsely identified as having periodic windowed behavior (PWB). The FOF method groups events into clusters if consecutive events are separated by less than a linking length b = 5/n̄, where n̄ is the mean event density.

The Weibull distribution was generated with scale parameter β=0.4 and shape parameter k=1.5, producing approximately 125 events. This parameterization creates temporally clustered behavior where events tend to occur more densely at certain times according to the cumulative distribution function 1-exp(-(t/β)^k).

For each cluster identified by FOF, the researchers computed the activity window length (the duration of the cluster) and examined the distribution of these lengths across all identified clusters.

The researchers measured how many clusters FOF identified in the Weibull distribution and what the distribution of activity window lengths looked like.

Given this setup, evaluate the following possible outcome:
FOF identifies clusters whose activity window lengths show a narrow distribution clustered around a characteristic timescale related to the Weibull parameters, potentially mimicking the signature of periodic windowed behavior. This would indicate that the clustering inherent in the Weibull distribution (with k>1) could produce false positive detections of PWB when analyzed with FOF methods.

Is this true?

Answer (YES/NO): NO